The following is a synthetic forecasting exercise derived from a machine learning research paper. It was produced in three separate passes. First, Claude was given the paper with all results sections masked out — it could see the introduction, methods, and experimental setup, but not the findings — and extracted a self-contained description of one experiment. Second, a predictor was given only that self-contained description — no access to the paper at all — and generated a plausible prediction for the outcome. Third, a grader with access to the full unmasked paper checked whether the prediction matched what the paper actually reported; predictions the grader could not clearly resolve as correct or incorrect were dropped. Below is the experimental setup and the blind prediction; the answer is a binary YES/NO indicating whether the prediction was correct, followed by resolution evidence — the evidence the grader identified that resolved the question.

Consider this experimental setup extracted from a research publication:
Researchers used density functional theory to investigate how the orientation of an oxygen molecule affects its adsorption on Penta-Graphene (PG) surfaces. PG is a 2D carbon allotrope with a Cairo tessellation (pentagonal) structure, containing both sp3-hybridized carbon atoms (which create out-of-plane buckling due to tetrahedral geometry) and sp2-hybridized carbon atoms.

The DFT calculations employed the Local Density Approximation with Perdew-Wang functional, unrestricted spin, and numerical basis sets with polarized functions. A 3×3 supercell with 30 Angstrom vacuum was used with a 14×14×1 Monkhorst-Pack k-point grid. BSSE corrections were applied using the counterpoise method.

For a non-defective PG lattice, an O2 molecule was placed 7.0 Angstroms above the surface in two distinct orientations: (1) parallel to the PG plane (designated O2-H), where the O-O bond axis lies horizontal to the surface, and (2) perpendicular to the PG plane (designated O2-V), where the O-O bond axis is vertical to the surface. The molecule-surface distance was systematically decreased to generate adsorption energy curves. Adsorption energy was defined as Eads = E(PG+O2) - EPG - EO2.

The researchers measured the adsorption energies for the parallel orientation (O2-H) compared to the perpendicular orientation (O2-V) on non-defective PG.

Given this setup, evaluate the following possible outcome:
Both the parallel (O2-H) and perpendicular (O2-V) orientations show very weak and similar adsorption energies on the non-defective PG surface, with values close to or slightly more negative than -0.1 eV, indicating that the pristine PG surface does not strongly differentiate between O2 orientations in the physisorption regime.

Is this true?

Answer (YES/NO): NO